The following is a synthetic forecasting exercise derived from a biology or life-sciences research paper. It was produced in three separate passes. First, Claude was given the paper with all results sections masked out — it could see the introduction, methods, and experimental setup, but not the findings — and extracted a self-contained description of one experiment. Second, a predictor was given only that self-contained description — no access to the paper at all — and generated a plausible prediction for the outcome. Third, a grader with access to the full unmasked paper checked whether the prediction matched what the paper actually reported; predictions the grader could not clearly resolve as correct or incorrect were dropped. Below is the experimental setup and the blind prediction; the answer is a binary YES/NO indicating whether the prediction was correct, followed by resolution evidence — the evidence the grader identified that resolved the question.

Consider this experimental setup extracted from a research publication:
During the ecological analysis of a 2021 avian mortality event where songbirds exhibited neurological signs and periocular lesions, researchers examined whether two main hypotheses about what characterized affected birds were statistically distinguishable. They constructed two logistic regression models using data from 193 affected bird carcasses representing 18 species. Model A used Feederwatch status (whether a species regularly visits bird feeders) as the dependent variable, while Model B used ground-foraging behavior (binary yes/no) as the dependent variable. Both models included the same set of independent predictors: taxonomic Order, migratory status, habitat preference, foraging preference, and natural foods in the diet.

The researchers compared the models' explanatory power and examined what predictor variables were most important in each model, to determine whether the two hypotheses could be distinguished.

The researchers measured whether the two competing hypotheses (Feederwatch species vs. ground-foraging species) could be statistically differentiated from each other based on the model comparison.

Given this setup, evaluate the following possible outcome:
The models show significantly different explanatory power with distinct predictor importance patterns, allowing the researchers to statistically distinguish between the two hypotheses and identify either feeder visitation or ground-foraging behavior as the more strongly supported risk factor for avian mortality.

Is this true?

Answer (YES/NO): NO